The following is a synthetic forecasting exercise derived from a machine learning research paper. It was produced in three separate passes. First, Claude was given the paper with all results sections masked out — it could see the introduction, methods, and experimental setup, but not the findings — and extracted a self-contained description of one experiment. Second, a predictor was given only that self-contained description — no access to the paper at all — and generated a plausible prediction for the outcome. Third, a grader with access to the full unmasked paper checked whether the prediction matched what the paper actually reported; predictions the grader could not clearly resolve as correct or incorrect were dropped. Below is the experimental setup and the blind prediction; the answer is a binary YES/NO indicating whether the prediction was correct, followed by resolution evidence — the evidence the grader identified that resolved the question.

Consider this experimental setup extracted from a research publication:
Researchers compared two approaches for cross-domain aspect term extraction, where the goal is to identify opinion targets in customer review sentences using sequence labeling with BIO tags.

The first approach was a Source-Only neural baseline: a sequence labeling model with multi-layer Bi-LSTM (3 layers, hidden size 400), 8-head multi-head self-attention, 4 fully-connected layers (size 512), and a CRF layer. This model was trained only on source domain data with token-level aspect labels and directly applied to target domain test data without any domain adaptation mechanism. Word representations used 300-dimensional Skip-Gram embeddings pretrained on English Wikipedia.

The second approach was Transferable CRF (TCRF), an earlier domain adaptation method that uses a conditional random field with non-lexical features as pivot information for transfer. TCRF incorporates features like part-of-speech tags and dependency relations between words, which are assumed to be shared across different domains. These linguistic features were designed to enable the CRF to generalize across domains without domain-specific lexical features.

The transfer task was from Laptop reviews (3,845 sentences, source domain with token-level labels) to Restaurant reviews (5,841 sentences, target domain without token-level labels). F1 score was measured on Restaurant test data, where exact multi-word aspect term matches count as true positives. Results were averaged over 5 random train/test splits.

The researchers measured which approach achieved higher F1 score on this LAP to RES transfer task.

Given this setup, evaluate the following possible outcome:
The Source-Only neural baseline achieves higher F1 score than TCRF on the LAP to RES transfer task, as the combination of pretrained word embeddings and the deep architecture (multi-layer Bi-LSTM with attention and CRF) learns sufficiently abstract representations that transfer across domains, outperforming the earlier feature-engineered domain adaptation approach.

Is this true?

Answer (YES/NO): YES